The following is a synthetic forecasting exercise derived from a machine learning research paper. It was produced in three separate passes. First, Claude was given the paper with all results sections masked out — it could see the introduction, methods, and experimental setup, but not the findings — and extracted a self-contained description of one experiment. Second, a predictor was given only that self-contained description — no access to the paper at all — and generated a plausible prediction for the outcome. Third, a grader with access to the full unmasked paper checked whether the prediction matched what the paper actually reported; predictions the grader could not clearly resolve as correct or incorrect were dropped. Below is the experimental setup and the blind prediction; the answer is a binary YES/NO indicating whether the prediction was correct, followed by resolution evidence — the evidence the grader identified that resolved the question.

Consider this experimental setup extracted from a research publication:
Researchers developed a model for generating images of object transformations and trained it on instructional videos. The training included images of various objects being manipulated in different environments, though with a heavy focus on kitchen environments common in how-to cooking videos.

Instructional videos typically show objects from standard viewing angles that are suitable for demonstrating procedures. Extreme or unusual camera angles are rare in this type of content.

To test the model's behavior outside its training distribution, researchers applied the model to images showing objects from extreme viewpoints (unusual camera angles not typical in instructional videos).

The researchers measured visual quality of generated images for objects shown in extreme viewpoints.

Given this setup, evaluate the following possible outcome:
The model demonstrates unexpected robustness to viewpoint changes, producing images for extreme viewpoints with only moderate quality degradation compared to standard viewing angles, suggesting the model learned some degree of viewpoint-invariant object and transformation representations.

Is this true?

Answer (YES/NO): NO